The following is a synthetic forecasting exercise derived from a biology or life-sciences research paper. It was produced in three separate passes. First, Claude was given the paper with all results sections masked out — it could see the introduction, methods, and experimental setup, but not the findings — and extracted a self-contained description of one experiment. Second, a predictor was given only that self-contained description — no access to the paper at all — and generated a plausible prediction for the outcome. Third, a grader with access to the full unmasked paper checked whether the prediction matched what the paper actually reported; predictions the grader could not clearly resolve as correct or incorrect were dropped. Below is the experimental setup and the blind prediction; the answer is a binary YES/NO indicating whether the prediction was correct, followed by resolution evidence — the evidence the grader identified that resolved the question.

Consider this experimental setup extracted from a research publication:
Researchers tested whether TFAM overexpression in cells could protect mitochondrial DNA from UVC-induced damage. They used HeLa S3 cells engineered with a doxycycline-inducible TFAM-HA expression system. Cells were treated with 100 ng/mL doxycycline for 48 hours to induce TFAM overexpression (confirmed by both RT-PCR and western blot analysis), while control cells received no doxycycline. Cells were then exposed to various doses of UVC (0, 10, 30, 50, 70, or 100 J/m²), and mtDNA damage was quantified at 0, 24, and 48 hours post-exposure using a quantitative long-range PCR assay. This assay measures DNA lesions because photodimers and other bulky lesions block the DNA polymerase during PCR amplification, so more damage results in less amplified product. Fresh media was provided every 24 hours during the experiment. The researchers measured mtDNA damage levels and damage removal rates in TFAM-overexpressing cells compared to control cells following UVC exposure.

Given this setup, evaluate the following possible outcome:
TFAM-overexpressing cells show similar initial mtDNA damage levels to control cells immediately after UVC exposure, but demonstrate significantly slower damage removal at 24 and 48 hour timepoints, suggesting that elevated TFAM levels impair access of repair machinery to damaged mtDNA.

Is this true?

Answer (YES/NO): NO